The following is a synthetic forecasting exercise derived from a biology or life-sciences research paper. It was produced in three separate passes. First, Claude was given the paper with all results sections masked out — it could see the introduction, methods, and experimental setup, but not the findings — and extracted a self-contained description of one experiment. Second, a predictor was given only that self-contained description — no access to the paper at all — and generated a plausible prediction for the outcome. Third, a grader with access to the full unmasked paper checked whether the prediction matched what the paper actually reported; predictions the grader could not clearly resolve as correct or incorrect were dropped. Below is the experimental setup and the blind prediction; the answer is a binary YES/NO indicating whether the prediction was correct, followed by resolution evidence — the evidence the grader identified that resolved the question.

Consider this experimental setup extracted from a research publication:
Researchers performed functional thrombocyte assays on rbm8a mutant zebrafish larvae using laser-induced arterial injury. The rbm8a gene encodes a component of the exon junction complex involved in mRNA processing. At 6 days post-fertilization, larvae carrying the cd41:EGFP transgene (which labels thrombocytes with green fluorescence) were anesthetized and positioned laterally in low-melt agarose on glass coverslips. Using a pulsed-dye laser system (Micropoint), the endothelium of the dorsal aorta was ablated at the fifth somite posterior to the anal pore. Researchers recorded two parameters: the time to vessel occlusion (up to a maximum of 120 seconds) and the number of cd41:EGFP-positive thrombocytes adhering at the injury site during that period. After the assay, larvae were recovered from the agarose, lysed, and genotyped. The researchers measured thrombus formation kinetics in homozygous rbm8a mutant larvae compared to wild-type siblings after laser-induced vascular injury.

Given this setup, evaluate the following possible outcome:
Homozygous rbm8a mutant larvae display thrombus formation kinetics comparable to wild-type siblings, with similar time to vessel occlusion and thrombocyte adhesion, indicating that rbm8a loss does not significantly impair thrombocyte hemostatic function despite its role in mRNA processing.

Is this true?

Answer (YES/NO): YES